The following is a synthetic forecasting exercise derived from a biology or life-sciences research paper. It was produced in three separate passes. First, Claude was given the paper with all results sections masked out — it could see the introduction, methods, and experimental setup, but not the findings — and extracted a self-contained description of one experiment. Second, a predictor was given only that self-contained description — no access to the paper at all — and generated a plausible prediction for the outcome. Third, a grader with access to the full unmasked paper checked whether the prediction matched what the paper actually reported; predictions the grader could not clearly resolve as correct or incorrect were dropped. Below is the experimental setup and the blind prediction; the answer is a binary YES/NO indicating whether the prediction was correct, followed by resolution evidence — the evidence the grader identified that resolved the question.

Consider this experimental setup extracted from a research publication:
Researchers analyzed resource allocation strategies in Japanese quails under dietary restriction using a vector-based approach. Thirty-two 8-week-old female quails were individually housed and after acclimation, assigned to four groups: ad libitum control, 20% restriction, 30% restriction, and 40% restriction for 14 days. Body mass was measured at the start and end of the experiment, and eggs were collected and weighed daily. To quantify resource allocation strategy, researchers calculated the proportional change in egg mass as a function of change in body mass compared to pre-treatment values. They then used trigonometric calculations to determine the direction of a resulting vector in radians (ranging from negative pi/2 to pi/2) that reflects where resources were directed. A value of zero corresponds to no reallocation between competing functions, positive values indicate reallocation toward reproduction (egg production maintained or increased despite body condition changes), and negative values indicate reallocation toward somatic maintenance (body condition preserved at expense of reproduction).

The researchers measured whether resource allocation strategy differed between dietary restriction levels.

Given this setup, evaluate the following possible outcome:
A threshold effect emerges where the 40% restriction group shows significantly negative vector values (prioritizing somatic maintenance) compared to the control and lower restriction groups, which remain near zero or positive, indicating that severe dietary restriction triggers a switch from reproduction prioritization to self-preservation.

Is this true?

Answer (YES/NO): NO